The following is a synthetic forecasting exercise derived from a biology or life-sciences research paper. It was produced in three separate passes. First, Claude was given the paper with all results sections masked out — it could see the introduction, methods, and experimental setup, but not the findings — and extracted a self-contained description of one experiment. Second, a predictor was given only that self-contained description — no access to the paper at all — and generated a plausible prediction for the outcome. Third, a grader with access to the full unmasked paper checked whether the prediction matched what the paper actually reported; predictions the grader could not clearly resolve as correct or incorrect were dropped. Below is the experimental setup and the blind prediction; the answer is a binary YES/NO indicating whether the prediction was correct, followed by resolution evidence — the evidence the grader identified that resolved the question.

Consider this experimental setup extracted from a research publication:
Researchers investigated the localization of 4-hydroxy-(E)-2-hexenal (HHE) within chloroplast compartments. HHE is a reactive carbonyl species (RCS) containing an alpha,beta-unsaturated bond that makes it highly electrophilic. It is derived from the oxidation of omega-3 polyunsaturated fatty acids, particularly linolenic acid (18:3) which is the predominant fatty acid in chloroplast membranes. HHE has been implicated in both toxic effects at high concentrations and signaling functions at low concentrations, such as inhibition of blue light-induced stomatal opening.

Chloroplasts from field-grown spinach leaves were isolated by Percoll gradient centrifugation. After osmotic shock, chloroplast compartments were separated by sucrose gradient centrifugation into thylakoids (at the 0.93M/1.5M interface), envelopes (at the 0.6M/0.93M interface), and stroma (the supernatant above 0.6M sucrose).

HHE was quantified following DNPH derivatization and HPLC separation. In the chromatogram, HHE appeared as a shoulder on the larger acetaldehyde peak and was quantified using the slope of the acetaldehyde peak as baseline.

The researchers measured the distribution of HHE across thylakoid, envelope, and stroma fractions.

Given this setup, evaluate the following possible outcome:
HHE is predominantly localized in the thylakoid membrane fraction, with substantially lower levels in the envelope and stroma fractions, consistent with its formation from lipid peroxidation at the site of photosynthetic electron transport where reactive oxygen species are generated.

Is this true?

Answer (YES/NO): NO